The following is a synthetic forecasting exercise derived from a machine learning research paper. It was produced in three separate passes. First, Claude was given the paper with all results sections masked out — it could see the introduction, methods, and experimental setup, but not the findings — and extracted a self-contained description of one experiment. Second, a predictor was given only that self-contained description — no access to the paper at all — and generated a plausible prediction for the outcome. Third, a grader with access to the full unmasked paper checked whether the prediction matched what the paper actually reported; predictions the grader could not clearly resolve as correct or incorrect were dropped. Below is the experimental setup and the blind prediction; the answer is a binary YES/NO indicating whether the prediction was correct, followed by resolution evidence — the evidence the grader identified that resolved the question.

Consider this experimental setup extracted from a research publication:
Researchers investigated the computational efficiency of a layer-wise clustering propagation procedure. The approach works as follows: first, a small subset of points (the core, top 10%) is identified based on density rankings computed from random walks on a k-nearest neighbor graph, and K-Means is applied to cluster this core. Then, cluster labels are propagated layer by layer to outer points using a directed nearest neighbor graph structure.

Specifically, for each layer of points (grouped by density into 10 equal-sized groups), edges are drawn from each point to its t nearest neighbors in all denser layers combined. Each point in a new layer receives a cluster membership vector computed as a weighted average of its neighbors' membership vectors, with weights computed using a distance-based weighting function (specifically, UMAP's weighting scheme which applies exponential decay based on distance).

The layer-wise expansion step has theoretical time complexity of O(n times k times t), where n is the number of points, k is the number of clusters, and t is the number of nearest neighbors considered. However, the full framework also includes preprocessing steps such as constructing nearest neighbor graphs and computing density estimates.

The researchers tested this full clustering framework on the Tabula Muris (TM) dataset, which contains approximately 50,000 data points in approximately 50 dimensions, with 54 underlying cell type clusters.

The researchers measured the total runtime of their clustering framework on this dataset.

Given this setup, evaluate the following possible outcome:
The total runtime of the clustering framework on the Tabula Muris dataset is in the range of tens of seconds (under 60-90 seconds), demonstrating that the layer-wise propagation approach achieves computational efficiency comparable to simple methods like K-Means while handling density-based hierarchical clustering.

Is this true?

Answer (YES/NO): YES